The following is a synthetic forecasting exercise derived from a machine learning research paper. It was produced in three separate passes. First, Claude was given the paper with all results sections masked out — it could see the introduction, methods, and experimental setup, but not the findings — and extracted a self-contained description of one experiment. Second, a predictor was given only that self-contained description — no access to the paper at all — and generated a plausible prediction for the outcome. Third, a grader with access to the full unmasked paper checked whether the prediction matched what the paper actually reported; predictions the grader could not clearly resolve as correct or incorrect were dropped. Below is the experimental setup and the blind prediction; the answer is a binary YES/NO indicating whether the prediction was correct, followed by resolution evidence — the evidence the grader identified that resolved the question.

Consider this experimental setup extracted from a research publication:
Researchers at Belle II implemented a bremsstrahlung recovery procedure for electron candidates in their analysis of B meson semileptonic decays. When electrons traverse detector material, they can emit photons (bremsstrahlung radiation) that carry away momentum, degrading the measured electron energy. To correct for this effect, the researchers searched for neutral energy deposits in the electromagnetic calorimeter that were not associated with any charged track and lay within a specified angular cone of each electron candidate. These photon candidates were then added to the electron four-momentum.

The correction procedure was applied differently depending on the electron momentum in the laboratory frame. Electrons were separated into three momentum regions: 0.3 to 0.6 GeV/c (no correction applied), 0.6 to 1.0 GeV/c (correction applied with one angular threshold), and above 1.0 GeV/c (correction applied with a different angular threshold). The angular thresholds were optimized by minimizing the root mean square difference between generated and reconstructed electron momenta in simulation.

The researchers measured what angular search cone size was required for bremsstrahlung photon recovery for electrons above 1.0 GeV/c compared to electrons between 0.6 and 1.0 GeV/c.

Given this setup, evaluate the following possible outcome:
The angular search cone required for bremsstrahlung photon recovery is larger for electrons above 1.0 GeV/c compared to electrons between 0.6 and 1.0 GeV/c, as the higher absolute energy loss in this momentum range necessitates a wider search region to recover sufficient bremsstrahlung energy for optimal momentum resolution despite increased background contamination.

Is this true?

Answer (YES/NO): NO